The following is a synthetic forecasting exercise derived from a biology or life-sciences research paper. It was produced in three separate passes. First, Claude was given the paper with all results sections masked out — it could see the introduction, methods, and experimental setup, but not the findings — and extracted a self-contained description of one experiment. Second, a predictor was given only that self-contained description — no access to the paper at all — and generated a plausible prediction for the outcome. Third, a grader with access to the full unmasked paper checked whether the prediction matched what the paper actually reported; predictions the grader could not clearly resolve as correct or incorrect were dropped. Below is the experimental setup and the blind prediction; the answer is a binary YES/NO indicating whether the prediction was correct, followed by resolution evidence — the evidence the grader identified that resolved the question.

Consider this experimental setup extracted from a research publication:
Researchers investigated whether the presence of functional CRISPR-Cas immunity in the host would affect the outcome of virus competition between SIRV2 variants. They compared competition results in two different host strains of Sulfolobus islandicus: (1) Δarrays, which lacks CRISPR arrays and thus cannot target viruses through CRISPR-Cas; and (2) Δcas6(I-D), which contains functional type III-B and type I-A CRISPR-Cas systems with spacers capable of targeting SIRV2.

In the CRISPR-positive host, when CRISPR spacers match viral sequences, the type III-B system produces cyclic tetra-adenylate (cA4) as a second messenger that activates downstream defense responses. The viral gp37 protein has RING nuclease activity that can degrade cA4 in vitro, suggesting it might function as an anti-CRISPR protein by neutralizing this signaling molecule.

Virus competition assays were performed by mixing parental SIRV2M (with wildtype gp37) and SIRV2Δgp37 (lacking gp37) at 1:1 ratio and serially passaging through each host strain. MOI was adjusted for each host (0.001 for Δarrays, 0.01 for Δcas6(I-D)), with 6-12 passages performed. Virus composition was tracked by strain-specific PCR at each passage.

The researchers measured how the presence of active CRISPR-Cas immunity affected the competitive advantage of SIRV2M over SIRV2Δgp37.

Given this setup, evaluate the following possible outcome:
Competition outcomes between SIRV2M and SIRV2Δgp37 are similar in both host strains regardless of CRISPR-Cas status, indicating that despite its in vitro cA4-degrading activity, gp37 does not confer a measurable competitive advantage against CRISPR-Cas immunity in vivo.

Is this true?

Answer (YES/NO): YES